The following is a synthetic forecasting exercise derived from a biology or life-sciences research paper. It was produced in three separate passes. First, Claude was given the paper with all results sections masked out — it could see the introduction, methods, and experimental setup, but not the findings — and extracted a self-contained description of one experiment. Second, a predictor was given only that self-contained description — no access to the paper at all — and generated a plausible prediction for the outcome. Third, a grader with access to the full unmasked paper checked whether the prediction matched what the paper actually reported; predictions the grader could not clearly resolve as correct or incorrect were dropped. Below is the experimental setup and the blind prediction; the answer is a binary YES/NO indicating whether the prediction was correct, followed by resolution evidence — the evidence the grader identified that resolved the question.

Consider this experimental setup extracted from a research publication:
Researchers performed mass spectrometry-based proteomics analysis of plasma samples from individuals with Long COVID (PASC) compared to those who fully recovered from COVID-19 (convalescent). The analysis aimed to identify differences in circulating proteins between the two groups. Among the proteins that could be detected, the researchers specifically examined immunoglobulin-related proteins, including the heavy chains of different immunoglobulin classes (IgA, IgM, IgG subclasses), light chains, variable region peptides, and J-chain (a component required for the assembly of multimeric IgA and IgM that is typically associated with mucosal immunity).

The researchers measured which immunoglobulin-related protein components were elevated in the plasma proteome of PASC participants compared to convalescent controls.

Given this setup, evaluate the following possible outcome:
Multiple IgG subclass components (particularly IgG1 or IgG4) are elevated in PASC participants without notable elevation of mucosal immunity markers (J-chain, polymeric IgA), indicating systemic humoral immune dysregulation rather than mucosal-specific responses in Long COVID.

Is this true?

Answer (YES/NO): NO